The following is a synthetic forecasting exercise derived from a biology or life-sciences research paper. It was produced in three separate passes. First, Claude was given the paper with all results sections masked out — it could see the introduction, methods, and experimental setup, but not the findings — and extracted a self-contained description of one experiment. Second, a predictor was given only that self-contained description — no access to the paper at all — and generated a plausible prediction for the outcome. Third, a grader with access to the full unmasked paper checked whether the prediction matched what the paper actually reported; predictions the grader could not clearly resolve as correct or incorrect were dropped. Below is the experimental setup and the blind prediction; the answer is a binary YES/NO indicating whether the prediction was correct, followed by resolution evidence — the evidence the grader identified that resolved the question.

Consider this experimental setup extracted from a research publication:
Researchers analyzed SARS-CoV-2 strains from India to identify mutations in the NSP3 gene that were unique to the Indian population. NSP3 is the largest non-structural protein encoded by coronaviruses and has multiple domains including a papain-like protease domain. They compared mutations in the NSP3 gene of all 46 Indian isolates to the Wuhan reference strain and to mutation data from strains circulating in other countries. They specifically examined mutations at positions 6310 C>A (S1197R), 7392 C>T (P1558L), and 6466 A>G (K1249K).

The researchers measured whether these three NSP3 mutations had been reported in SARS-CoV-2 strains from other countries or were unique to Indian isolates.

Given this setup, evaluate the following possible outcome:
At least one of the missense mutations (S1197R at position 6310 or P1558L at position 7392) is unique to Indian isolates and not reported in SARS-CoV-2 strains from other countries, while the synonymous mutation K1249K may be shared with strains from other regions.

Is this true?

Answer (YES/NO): NO